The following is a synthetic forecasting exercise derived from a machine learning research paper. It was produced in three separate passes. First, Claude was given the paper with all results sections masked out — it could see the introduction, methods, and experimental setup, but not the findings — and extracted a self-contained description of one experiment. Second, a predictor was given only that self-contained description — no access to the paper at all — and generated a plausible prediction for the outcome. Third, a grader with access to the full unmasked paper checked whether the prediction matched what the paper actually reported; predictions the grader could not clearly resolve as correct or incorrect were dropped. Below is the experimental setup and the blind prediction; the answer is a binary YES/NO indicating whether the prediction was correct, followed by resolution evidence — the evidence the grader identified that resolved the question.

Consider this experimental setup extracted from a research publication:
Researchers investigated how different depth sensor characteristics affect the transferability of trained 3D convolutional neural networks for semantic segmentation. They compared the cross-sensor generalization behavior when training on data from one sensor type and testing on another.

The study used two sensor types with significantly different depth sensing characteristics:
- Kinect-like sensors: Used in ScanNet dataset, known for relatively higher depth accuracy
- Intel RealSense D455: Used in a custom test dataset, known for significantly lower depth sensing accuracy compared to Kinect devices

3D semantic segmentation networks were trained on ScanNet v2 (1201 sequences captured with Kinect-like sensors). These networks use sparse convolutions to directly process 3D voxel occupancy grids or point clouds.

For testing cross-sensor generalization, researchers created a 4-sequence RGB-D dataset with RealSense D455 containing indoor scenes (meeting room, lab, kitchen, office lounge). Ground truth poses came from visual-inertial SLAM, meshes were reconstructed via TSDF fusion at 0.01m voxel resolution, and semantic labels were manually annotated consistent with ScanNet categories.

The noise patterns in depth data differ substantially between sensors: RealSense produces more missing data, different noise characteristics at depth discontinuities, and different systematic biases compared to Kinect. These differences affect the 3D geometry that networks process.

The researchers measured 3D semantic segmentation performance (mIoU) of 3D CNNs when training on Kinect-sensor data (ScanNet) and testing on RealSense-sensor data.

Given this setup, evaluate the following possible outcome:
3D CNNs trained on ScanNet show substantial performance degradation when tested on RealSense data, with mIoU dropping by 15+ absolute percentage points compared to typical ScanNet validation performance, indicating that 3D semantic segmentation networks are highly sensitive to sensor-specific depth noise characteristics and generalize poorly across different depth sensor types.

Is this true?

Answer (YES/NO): YES